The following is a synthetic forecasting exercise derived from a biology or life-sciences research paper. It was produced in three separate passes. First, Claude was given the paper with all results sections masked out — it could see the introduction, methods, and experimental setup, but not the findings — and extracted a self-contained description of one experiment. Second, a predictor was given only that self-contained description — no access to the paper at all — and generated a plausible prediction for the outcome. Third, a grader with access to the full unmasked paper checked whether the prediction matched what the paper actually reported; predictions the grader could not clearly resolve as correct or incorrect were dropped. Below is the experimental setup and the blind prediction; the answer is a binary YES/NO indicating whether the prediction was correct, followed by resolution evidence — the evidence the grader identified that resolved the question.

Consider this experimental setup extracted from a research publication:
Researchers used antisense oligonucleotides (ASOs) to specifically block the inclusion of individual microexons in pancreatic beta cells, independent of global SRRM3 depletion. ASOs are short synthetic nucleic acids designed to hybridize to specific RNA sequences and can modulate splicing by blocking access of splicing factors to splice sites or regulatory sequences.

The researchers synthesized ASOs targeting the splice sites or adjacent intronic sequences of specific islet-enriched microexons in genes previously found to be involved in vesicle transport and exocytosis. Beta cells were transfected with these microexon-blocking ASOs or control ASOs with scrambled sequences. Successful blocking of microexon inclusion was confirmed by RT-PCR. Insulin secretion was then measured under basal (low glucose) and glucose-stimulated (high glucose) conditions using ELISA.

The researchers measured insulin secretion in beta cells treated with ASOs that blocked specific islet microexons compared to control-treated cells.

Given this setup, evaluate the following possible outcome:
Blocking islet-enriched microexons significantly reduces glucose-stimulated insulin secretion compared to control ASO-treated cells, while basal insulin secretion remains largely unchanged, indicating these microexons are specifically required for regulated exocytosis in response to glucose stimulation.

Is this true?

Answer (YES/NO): NO